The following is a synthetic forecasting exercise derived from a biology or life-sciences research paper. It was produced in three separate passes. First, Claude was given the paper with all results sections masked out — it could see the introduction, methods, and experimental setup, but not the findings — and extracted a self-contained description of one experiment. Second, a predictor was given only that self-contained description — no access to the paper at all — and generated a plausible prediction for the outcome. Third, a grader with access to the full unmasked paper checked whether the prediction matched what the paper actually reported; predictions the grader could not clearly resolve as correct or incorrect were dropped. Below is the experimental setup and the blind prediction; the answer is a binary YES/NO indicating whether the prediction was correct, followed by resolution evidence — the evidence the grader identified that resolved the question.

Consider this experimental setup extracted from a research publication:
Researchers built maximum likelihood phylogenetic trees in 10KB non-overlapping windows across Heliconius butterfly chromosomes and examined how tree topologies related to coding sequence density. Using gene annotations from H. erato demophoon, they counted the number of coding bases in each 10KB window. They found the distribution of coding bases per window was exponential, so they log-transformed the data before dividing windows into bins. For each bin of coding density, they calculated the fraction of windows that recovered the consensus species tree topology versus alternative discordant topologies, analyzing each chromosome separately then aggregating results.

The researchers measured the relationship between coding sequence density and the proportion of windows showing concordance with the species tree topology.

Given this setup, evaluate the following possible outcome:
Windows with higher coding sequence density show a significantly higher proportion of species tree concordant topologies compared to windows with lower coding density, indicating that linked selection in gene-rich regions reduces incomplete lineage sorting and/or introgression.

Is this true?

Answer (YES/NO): NO